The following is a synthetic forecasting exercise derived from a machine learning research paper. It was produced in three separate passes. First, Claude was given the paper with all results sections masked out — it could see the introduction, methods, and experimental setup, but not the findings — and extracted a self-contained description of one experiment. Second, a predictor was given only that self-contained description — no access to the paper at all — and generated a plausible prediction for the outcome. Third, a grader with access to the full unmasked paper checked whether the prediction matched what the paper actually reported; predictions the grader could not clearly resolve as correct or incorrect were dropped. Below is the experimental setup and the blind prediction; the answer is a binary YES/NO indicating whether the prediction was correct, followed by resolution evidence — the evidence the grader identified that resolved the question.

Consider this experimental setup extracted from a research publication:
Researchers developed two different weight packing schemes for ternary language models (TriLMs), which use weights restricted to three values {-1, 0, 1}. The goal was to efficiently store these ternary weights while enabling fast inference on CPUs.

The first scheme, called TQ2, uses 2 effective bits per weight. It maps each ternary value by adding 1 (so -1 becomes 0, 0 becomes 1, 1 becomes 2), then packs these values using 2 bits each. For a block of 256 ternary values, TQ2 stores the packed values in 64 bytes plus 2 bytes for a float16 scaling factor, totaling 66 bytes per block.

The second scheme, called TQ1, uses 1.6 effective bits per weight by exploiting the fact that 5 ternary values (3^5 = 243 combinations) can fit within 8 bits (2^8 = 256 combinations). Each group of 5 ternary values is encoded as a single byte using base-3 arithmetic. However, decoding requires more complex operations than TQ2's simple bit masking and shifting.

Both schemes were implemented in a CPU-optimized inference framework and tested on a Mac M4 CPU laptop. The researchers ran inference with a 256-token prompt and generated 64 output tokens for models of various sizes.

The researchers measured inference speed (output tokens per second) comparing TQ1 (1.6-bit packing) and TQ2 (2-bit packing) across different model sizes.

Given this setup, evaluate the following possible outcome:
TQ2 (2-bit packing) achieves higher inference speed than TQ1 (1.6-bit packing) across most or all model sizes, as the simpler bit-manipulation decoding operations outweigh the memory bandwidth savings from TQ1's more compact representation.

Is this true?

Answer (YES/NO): YES